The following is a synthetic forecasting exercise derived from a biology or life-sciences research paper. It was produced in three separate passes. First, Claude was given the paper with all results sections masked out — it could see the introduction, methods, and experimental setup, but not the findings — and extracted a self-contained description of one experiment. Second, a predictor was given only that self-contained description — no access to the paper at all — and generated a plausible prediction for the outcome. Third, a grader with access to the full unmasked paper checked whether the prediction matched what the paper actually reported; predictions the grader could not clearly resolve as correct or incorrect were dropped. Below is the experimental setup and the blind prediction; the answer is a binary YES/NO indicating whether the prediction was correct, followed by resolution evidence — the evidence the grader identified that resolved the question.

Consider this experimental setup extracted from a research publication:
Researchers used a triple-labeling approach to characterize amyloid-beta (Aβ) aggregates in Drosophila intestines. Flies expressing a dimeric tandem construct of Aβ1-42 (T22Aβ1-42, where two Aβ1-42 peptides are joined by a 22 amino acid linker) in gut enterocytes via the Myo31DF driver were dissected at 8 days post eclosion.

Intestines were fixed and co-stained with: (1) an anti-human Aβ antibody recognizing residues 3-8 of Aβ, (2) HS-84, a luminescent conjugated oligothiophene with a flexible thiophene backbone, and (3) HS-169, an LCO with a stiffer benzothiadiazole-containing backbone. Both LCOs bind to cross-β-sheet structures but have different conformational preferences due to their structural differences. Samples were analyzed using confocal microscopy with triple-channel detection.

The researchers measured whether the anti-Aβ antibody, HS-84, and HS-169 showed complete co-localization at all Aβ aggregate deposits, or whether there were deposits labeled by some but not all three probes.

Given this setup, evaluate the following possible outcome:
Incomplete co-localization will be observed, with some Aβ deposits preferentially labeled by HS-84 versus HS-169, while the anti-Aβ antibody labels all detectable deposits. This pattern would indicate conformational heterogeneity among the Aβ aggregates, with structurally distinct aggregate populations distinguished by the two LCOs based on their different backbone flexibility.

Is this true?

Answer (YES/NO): NO